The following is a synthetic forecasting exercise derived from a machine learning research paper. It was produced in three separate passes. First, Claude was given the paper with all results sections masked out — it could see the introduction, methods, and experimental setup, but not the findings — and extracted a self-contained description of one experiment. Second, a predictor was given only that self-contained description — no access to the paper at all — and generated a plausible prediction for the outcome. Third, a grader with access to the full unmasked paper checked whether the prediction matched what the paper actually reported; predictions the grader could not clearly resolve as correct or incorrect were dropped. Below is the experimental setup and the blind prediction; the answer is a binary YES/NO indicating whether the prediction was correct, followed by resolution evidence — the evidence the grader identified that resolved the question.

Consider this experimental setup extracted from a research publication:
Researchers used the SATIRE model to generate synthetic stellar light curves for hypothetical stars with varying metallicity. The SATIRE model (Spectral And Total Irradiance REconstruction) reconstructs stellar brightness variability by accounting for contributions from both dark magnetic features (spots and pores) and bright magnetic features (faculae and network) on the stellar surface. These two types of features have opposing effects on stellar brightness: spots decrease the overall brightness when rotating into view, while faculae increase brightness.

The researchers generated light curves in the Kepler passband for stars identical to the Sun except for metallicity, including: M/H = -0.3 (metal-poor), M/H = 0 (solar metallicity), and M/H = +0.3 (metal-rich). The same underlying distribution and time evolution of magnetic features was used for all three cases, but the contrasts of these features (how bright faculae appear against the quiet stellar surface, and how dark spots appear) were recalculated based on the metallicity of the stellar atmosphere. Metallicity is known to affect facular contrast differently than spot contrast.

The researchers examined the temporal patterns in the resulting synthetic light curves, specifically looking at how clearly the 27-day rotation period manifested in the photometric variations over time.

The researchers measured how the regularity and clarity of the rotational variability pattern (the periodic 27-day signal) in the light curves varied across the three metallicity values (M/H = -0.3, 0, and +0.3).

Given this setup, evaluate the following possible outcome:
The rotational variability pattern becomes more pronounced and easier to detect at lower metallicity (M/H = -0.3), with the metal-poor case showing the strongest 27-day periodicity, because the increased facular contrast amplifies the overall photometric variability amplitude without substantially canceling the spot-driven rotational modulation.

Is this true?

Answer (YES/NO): NO